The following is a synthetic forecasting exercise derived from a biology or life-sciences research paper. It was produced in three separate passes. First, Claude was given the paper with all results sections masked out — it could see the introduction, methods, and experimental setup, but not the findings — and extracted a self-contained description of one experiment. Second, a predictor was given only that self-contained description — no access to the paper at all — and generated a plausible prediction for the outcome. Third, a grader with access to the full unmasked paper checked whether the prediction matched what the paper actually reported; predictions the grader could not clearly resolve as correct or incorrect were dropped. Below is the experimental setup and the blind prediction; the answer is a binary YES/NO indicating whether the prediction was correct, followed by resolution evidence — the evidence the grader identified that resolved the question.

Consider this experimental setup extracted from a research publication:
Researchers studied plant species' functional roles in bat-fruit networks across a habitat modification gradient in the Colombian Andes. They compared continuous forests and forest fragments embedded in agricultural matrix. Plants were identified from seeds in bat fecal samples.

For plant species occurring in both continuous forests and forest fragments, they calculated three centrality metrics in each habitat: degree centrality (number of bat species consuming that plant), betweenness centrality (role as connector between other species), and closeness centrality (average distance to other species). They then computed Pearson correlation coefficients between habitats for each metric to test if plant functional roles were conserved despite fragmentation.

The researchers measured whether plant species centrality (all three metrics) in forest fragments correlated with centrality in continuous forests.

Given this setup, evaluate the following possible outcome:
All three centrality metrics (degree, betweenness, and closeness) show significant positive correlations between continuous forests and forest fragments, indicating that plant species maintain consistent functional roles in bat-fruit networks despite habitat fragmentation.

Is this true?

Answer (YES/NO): YES